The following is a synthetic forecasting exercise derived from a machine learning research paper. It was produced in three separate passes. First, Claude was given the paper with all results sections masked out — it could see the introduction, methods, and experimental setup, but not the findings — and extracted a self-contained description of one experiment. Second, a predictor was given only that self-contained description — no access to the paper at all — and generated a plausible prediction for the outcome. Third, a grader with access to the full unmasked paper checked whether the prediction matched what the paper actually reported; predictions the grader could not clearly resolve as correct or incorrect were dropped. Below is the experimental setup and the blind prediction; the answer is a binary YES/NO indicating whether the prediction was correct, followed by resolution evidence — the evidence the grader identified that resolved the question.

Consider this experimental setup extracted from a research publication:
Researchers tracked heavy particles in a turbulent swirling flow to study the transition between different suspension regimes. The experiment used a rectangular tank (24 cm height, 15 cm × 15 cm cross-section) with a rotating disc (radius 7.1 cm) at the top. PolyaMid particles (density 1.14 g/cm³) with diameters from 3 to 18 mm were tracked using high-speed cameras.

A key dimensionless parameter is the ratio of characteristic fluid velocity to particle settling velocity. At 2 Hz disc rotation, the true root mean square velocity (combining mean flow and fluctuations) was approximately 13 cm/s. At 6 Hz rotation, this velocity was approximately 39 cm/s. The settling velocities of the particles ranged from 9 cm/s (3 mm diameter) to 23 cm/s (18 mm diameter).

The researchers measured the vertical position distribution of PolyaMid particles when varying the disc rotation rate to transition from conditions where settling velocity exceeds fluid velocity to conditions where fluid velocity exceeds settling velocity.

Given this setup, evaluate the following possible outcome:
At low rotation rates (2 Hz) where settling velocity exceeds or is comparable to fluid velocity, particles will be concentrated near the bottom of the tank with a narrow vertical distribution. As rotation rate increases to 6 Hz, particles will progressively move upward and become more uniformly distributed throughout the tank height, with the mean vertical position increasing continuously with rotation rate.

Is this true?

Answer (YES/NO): NO